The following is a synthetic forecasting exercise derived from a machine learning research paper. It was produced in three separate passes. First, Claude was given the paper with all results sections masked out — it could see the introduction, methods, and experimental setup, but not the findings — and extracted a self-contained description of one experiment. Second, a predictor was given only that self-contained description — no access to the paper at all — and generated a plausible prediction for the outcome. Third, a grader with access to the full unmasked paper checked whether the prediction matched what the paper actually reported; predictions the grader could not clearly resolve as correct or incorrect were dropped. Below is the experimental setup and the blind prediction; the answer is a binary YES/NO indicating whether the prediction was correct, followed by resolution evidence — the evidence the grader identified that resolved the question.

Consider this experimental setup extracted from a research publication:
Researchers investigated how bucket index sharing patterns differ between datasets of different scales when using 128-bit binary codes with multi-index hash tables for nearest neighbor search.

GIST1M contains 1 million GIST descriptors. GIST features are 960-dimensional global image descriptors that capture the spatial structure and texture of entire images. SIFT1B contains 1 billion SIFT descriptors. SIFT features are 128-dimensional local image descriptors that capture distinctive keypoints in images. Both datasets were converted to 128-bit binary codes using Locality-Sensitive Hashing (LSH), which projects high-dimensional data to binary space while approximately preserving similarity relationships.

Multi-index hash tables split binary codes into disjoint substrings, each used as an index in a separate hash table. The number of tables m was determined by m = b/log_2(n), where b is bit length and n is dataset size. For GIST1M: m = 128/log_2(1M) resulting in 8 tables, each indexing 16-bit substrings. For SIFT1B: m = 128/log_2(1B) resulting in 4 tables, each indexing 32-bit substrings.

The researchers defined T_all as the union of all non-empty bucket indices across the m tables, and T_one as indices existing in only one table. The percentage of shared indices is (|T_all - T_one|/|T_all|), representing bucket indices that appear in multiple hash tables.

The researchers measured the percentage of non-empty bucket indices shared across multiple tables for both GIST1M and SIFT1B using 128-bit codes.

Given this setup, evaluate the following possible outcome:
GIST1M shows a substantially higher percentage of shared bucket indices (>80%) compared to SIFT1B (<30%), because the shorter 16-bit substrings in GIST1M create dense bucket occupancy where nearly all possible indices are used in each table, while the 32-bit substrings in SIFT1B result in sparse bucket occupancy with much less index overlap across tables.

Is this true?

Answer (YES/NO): YES